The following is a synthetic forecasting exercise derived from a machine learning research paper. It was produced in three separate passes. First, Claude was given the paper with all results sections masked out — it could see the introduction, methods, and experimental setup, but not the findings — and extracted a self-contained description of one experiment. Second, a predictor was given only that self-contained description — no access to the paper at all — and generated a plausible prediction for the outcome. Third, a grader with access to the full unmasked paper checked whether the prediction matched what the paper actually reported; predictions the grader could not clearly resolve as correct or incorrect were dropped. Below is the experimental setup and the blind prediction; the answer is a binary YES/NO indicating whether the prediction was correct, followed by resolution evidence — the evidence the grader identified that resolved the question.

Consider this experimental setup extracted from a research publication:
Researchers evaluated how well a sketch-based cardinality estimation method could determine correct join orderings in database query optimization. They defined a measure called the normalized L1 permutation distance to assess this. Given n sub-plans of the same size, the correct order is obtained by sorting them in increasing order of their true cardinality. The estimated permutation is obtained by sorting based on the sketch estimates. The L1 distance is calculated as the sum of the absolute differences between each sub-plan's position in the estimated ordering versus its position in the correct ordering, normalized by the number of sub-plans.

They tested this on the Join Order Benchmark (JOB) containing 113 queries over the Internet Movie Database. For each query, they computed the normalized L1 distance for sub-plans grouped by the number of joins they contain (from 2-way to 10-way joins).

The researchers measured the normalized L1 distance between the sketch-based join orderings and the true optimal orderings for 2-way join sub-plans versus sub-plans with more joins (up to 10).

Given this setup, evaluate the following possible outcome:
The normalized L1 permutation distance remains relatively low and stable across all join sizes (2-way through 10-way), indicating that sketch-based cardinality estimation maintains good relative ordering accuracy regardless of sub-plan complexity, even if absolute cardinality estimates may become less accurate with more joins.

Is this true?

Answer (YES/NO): NO